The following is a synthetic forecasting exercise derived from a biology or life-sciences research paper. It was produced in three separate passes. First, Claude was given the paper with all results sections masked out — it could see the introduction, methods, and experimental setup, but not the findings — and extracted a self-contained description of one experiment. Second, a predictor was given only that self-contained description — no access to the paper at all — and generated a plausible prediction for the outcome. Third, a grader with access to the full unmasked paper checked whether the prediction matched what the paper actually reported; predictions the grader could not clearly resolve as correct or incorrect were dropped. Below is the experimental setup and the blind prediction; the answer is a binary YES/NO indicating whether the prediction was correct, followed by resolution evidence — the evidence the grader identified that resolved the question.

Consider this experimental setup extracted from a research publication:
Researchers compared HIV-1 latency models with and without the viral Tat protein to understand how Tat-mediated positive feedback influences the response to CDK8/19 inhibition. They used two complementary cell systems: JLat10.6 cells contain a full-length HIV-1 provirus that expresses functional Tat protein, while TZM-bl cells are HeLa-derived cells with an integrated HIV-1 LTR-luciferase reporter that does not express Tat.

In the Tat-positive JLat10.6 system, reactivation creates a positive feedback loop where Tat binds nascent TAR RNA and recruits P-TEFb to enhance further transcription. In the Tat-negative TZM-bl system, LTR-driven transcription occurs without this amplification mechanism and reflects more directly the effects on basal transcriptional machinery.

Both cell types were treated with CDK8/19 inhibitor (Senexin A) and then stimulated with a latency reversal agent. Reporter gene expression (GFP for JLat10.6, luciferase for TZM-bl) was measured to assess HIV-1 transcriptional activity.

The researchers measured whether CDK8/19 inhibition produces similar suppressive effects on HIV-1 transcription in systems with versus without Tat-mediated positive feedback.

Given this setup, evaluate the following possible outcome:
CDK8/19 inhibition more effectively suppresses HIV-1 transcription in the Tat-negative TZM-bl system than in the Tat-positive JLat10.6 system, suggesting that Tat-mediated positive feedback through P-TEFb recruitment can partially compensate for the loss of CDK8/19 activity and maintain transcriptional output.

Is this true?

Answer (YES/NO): NO